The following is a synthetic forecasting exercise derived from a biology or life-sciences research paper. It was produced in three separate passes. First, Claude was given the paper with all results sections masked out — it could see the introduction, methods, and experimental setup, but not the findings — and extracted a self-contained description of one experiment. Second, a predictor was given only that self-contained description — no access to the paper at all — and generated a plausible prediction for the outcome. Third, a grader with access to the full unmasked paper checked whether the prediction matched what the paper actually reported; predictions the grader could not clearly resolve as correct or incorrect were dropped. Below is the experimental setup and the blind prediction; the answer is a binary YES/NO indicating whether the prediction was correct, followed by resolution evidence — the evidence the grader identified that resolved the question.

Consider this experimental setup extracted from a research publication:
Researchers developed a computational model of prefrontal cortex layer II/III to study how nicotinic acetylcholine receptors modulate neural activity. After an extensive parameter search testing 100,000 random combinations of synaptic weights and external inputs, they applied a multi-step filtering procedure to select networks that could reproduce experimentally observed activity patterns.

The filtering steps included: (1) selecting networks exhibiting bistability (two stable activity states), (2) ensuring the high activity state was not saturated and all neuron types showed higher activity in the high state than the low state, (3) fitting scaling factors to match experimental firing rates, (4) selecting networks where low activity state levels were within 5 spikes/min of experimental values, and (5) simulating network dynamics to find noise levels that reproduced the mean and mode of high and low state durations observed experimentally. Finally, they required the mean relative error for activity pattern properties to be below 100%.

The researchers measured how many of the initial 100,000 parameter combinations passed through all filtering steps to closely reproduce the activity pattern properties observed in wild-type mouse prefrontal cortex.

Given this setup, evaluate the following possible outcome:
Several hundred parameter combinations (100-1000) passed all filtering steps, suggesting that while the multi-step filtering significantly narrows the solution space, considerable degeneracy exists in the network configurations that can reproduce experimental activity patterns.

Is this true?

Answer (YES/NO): NO